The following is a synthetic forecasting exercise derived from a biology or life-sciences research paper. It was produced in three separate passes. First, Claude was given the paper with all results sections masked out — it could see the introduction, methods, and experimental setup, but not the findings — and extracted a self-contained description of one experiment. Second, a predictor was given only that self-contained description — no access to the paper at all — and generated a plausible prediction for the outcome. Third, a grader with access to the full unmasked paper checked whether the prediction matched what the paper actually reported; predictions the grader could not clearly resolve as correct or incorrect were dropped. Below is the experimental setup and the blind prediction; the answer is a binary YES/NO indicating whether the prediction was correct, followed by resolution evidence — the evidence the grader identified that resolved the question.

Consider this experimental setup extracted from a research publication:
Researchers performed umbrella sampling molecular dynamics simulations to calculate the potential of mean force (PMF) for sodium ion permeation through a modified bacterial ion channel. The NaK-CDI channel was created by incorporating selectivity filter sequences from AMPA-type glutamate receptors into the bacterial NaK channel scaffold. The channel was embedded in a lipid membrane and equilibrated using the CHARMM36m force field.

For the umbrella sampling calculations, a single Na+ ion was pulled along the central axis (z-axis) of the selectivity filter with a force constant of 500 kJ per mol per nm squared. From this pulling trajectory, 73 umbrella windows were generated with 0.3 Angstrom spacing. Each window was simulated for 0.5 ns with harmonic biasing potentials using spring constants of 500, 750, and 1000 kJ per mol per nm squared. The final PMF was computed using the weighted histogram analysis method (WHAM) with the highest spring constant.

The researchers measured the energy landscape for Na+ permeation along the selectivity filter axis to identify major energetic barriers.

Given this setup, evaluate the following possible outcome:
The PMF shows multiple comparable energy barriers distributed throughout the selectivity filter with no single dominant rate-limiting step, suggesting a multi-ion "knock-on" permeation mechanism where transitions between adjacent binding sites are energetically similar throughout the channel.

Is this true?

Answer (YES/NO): NO